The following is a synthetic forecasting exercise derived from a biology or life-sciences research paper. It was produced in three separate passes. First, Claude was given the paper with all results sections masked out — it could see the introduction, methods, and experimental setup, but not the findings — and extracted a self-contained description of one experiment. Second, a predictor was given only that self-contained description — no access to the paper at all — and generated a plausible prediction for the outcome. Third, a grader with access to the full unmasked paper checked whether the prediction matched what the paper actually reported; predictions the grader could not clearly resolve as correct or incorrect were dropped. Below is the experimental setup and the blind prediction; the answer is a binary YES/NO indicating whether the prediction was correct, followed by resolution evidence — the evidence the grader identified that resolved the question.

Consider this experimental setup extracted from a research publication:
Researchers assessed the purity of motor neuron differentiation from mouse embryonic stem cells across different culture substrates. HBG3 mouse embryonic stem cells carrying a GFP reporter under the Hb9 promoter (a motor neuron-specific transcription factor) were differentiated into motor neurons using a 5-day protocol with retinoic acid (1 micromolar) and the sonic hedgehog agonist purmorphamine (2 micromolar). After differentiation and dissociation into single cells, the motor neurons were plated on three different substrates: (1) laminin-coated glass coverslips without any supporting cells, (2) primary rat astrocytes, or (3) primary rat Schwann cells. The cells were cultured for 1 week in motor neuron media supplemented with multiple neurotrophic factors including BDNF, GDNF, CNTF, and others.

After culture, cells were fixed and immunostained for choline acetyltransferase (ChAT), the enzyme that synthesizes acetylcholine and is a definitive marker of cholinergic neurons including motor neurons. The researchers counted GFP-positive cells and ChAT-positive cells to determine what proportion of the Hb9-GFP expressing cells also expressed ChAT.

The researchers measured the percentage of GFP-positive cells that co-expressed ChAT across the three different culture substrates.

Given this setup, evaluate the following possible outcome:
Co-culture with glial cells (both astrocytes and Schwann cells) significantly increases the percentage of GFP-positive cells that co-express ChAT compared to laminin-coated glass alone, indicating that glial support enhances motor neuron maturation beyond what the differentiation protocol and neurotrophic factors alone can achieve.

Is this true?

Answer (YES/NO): NO